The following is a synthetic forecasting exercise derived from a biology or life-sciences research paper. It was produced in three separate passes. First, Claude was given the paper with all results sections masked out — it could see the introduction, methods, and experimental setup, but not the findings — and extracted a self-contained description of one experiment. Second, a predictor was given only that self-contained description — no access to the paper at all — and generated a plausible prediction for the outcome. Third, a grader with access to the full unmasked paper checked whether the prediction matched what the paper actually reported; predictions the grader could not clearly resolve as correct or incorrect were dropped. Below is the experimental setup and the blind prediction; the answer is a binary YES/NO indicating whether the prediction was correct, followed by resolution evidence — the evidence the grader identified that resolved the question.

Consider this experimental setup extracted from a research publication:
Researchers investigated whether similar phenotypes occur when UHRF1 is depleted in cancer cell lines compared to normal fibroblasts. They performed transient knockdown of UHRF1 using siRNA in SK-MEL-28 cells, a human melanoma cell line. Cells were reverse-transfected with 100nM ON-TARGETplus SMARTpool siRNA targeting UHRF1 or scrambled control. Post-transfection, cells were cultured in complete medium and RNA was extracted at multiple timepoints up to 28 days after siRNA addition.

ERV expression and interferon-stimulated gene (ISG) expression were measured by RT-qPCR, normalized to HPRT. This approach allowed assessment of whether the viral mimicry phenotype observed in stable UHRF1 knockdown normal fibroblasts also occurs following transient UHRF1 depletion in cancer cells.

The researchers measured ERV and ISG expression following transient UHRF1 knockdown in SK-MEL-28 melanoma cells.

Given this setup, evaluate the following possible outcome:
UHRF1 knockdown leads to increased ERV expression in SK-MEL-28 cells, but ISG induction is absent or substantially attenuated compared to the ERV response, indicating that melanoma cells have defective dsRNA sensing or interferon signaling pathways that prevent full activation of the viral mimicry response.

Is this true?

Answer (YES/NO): NO